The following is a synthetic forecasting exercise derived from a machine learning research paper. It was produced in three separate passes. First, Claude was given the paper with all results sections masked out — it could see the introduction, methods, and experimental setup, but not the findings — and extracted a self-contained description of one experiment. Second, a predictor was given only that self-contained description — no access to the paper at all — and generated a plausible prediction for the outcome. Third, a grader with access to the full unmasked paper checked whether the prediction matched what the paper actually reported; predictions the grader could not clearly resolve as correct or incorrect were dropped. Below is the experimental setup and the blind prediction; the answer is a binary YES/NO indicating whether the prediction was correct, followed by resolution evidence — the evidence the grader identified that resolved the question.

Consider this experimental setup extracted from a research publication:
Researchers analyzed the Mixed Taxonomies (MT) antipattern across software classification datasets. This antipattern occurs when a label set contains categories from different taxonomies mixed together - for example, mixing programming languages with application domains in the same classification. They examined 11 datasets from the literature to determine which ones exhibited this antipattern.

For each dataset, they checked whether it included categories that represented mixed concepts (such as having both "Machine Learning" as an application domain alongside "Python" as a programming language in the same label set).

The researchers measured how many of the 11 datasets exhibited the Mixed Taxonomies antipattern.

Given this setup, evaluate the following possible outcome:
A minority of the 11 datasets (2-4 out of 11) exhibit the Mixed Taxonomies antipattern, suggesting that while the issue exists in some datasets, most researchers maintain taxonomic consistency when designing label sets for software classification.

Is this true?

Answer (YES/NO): NO